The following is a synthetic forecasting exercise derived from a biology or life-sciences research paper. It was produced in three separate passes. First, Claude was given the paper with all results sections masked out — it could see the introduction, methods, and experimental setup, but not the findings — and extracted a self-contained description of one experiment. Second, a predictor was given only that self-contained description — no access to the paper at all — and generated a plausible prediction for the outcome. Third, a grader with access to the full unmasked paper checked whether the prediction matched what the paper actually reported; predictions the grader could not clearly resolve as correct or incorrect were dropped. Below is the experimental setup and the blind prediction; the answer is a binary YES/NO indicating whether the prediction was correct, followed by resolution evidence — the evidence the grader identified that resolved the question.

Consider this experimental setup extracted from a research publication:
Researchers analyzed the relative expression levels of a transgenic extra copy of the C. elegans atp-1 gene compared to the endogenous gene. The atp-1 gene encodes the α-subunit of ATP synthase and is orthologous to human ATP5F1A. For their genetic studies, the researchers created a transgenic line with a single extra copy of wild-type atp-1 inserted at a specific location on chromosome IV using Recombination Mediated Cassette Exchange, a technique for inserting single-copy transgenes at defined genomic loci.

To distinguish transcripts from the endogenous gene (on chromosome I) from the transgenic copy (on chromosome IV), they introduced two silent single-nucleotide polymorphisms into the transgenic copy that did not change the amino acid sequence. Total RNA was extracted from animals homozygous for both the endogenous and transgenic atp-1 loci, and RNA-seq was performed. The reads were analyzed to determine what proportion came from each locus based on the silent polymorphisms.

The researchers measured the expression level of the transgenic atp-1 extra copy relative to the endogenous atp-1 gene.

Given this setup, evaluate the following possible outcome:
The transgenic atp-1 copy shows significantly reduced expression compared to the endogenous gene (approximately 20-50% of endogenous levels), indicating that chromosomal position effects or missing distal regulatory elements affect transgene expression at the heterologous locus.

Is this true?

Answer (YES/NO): YES